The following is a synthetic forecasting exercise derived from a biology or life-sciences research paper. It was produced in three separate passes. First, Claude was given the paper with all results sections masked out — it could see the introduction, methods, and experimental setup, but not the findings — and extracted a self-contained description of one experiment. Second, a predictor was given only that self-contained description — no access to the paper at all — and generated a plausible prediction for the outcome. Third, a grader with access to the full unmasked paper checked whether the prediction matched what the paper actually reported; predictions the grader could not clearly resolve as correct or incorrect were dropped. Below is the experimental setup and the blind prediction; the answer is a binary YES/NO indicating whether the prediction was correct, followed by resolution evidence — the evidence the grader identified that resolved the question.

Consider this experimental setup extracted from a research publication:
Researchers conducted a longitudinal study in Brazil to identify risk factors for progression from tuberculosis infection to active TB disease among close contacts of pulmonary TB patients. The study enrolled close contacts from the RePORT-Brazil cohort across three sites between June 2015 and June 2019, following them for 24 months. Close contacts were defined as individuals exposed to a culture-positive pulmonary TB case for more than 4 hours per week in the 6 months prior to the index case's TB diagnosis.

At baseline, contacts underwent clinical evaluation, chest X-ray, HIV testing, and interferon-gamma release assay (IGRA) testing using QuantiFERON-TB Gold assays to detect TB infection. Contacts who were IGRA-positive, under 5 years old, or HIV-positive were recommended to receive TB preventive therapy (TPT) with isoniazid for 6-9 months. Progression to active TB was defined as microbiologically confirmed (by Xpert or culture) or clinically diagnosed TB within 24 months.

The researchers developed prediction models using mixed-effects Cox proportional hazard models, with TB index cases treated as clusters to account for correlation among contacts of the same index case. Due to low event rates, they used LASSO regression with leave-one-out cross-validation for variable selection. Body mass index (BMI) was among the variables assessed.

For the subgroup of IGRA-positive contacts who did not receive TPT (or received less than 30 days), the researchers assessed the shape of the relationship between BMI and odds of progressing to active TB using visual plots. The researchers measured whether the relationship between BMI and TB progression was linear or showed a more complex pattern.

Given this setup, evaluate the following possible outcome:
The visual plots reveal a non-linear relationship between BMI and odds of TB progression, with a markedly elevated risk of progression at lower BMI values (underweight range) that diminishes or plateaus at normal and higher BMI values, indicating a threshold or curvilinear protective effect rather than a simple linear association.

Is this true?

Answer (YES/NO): NO